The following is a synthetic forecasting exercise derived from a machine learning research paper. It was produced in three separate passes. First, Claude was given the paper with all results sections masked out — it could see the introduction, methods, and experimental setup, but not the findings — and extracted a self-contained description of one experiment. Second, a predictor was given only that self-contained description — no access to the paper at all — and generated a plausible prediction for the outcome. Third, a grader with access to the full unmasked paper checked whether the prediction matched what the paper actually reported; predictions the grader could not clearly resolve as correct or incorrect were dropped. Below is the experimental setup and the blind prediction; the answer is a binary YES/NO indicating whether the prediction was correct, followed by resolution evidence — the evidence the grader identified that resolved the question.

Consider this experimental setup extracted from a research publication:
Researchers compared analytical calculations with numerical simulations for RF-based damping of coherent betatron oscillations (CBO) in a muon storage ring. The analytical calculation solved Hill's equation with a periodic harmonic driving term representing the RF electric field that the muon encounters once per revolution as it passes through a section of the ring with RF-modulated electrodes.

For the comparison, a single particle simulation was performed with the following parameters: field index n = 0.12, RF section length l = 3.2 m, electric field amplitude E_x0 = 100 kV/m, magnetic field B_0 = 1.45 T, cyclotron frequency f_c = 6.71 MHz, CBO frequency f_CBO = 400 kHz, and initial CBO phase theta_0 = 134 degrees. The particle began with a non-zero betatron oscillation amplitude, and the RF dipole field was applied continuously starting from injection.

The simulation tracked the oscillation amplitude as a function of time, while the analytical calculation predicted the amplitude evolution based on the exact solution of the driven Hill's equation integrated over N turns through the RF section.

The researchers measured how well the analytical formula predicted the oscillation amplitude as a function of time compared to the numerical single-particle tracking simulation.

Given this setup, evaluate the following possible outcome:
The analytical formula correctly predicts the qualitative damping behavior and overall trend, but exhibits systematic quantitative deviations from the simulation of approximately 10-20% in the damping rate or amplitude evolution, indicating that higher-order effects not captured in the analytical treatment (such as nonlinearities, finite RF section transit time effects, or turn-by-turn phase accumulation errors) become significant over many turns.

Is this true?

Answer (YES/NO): NO